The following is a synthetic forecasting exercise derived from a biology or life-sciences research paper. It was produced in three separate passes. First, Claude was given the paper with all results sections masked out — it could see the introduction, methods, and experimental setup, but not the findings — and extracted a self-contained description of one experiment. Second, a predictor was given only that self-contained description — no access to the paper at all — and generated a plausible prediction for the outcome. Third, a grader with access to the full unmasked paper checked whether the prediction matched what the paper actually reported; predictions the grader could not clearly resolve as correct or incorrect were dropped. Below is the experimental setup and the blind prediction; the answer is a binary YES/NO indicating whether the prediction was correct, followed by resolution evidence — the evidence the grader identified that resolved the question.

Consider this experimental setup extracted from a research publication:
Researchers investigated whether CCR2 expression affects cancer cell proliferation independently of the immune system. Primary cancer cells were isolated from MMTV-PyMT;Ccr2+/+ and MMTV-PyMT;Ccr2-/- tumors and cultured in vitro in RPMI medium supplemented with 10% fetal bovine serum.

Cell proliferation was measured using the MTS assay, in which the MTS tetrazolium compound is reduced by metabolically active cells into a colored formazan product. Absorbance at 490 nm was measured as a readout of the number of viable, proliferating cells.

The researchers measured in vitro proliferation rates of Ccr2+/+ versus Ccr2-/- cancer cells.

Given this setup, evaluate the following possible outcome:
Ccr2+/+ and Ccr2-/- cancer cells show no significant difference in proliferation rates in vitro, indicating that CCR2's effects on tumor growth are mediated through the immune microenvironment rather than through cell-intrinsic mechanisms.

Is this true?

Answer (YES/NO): YES